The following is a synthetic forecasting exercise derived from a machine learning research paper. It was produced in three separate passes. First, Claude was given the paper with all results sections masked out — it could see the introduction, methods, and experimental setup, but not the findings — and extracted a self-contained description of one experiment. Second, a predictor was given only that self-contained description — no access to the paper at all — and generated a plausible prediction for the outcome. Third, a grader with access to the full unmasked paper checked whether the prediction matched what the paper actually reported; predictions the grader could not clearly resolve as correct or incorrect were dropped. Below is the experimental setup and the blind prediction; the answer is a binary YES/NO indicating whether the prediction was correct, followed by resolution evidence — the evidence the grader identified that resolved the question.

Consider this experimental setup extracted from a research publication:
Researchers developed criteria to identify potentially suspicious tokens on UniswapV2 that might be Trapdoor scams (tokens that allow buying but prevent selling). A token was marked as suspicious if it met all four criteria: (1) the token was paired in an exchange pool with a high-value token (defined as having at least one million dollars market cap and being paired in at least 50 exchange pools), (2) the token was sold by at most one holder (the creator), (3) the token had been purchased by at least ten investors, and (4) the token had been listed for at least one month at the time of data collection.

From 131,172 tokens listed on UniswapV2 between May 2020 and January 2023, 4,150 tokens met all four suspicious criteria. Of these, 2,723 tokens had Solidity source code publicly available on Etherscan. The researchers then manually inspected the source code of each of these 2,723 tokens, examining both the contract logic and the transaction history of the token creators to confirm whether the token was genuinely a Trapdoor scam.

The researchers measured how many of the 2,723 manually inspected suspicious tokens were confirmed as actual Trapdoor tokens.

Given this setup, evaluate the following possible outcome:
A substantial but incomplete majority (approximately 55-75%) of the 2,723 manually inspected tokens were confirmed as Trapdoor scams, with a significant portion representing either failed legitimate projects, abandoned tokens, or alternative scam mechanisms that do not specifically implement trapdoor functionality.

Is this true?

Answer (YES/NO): YES